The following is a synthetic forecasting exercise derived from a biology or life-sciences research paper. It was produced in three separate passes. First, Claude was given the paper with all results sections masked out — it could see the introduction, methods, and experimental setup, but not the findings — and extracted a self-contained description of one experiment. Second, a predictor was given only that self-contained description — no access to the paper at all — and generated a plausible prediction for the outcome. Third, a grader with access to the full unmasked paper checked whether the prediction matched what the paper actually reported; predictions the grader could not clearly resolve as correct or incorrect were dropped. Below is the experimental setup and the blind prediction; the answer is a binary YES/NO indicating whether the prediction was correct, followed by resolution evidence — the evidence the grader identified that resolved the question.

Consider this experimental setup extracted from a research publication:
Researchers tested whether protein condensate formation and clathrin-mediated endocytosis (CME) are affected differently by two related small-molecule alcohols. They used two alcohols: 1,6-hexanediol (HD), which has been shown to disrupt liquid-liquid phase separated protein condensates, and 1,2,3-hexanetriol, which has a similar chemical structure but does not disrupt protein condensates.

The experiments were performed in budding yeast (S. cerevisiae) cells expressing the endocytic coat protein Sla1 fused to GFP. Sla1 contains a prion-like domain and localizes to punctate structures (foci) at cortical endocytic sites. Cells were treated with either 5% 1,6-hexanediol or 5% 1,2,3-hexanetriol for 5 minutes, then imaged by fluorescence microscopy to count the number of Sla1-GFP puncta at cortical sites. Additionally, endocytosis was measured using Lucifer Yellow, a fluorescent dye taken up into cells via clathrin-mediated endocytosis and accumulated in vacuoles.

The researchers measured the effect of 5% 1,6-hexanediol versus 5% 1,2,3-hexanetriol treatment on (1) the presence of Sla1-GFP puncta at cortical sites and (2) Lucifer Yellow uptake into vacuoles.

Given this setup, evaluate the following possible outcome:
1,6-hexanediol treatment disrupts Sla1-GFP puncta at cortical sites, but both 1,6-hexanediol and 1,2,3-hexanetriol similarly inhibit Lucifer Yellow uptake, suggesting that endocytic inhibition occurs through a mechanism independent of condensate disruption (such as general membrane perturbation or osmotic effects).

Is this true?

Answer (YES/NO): NO